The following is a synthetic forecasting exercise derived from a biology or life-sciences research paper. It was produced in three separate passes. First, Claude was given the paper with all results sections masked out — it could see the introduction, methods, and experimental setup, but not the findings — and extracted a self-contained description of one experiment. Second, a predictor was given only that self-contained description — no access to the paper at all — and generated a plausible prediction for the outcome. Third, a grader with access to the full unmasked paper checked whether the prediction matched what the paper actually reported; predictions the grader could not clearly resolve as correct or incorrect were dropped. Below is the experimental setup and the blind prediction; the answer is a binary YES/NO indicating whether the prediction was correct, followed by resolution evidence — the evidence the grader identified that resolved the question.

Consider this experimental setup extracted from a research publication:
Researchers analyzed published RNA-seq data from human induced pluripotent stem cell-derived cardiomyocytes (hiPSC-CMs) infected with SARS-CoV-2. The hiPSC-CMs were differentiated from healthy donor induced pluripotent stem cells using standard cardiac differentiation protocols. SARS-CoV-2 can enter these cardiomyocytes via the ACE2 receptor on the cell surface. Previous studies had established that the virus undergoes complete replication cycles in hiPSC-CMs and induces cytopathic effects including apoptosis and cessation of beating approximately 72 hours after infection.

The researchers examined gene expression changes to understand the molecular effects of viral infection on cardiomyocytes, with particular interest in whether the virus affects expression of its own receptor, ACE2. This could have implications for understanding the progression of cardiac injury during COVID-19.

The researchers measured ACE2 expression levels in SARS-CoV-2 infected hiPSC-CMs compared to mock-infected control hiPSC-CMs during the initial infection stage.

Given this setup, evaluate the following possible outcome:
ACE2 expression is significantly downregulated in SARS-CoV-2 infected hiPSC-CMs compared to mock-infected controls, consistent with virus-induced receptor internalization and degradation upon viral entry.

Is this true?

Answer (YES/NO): YES